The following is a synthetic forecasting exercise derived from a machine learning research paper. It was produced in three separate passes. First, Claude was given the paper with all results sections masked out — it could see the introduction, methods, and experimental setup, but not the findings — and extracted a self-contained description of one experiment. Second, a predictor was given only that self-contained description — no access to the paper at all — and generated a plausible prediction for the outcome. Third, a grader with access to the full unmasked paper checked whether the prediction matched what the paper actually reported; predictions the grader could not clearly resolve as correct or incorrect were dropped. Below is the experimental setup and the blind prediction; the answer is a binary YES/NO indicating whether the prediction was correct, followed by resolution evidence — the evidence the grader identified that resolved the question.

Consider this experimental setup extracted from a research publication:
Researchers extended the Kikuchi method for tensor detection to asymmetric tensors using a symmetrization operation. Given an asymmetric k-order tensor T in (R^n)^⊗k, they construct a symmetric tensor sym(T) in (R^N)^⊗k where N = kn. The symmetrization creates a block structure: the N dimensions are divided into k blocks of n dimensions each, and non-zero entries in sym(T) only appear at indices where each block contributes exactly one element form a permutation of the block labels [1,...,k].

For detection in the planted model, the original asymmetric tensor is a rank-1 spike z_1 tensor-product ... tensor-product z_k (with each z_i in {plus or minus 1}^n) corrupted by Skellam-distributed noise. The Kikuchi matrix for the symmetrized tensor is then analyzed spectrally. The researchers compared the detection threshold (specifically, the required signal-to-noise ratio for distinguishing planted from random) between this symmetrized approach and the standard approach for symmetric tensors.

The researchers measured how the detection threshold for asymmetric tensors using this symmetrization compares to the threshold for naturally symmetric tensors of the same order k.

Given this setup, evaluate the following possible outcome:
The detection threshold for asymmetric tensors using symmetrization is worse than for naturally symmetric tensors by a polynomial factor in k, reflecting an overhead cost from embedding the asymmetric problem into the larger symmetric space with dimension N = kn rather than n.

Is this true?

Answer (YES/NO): NO